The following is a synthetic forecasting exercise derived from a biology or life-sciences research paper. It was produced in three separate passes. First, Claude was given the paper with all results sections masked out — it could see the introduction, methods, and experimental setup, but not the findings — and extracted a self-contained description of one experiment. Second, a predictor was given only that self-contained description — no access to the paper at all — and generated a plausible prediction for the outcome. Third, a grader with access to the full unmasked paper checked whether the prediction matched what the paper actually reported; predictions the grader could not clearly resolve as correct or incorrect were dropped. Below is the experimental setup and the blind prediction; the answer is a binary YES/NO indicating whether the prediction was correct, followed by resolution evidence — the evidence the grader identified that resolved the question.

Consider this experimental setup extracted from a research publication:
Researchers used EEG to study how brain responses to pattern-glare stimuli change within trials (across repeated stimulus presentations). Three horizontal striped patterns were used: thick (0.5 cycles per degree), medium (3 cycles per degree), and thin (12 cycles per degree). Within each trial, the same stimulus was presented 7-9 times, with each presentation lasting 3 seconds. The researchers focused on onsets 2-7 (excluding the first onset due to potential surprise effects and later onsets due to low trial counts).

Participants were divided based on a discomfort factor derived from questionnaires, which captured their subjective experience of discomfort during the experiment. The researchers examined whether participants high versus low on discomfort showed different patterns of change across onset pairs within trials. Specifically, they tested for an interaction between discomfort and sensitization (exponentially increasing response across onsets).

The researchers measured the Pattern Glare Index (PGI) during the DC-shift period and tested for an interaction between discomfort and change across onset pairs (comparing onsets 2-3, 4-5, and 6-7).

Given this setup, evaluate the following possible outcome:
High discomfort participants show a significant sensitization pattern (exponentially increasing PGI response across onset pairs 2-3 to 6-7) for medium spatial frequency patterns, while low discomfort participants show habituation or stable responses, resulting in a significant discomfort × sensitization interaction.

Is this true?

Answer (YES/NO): YES